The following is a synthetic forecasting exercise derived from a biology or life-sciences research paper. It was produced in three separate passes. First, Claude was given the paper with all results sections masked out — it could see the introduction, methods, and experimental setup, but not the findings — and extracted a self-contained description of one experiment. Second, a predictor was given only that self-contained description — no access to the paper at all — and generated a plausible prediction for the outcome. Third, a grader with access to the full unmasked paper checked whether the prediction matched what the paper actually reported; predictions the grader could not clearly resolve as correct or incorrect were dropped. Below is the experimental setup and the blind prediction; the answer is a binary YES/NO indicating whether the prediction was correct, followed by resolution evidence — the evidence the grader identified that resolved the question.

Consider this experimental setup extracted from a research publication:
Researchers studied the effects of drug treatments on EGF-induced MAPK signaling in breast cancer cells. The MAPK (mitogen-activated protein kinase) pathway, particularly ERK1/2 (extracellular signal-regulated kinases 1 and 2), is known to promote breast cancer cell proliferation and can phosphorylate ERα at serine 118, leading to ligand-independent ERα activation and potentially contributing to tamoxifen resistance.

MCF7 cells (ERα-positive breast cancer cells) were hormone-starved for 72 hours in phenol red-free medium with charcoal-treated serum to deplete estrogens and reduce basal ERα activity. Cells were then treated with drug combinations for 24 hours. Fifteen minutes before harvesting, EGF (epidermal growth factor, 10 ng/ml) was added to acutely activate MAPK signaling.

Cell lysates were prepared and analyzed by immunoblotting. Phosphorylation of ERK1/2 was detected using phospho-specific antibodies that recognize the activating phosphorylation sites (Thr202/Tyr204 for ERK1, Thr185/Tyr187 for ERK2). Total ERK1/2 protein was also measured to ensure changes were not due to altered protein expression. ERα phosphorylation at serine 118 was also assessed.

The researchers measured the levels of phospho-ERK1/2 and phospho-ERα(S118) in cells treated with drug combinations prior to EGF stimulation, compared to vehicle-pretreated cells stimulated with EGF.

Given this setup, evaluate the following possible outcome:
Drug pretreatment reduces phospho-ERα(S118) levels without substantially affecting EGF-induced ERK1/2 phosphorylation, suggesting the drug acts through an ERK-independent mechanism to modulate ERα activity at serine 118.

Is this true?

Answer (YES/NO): NO